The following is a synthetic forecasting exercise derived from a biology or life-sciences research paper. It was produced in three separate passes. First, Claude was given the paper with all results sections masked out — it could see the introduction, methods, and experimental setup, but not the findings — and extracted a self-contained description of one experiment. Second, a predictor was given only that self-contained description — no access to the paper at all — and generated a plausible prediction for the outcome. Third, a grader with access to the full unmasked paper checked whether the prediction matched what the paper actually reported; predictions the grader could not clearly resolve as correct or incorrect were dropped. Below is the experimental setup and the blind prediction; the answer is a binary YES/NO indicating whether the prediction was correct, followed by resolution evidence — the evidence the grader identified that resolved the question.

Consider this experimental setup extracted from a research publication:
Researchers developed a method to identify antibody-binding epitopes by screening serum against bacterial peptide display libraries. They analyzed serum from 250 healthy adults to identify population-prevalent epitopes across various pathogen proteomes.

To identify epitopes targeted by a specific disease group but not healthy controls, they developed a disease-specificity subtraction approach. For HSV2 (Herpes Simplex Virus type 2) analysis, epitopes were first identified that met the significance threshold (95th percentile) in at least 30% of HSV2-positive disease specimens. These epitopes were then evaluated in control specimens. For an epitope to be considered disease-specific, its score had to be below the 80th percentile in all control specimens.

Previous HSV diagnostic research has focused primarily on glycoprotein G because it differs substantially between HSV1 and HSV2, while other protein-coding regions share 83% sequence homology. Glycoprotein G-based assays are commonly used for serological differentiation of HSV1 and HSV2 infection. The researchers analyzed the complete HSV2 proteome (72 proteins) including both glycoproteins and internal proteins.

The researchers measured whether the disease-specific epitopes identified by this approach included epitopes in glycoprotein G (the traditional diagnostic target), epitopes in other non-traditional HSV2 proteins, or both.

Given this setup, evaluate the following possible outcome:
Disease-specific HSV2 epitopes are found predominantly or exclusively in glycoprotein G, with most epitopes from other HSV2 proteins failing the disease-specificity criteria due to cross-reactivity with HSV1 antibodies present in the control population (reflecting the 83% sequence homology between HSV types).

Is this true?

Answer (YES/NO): NO